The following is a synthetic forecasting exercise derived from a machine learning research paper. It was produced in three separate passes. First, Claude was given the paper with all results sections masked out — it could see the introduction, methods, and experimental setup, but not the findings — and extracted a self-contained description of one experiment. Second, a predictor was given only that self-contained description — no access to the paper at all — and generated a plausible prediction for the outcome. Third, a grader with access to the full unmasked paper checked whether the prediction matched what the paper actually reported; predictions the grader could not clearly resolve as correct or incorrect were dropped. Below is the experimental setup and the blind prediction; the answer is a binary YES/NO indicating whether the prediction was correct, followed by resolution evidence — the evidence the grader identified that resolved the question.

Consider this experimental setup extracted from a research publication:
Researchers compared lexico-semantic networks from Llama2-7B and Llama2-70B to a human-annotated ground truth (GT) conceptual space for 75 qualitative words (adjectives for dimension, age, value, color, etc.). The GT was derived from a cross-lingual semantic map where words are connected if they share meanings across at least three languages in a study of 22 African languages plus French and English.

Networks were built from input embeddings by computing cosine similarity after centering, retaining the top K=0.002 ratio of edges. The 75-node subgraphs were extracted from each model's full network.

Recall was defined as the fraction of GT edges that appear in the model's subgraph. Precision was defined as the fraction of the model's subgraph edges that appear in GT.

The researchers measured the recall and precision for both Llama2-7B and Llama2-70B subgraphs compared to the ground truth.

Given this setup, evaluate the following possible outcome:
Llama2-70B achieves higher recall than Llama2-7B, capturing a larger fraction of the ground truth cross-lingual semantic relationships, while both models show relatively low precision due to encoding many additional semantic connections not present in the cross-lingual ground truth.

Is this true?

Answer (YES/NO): NO